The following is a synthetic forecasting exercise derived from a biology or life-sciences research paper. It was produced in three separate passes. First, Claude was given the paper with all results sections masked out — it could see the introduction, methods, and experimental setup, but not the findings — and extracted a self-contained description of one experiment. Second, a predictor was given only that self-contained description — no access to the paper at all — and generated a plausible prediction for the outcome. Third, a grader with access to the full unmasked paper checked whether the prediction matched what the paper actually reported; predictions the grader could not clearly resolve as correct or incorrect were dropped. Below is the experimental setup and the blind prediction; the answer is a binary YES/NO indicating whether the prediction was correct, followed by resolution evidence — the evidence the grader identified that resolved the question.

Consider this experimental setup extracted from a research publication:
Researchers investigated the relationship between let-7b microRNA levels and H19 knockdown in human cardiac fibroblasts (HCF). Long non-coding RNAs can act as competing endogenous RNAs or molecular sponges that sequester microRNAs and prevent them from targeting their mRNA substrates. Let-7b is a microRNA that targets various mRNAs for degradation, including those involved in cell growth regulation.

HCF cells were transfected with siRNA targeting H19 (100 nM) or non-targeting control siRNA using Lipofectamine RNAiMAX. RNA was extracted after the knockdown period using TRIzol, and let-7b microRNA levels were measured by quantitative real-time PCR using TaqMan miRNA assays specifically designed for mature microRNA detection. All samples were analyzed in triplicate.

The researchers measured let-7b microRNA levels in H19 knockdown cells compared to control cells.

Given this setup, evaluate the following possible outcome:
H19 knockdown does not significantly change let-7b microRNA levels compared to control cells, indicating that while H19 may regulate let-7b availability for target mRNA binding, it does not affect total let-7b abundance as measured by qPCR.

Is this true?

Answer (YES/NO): NO